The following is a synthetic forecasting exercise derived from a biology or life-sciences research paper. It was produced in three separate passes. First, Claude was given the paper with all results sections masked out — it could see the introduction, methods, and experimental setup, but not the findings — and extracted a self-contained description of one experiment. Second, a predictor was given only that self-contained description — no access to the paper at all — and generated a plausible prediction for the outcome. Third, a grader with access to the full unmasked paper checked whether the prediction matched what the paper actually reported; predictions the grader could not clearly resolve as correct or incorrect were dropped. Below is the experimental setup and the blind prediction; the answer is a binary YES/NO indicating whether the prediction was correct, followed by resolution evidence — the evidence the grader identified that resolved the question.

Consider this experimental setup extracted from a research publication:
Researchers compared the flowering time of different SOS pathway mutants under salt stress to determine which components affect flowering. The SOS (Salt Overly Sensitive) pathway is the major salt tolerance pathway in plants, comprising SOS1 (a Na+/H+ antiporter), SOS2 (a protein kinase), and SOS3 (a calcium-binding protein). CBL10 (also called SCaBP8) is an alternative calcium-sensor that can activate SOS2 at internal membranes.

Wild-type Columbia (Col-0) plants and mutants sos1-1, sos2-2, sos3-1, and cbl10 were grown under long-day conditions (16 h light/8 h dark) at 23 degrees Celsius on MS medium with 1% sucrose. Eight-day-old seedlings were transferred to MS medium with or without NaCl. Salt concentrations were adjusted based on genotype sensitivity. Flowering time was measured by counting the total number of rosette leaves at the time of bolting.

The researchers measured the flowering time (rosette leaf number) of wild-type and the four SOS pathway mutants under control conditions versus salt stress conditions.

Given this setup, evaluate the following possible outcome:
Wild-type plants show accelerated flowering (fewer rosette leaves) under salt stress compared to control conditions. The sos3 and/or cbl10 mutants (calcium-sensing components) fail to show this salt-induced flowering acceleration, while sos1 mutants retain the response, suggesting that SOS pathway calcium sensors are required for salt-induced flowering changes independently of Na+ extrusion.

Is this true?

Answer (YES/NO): NO